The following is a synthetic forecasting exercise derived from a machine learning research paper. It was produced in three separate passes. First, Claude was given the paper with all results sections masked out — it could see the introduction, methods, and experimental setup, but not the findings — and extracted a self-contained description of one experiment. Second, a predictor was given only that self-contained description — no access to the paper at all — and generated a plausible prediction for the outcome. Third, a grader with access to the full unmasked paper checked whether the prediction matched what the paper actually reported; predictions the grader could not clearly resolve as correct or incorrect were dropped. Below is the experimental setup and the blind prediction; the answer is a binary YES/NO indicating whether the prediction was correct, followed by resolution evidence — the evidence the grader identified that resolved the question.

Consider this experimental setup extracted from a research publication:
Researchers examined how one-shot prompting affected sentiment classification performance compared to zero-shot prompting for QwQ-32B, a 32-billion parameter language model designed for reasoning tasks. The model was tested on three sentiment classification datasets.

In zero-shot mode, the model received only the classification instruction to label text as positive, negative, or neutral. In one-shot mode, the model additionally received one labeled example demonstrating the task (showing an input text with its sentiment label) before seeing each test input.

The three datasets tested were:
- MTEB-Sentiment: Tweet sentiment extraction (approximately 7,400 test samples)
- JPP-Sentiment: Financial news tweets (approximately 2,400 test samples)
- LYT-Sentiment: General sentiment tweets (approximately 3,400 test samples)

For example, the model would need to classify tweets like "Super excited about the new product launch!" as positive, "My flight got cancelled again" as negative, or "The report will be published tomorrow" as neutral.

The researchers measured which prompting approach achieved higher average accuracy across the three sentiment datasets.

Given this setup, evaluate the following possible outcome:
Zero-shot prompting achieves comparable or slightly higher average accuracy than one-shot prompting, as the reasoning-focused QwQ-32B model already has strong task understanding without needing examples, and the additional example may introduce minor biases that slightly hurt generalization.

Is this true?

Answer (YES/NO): NO